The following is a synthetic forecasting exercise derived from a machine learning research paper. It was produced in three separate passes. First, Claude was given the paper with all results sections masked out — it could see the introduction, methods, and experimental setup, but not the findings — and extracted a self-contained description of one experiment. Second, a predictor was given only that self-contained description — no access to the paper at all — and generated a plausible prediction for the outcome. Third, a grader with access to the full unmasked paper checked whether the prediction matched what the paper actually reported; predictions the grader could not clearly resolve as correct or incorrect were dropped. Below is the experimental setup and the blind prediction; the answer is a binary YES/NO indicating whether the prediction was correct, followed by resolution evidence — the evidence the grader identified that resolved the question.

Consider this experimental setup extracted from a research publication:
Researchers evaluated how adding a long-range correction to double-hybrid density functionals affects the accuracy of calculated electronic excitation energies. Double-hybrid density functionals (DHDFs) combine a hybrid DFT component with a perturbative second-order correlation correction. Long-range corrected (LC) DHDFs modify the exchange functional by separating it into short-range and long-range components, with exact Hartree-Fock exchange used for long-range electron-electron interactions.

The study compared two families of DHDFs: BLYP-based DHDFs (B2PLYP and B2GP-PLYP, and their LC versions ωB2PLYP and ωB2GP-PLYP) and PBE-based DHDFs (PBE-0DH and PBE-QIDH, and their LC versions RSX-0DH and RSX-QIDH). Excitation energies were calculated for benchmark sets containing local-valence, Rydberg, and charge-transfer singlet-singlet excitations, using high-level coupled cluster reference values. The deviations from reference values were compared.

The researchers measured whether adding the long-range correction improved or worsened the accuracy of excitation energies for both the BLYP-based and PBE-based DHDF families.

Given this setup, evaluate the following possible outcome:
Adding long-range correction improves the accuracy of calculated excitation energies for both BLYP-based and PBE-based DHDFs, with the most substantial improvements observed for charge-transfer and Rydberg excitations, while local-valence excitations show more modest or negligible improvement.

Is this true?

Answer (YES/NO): NO